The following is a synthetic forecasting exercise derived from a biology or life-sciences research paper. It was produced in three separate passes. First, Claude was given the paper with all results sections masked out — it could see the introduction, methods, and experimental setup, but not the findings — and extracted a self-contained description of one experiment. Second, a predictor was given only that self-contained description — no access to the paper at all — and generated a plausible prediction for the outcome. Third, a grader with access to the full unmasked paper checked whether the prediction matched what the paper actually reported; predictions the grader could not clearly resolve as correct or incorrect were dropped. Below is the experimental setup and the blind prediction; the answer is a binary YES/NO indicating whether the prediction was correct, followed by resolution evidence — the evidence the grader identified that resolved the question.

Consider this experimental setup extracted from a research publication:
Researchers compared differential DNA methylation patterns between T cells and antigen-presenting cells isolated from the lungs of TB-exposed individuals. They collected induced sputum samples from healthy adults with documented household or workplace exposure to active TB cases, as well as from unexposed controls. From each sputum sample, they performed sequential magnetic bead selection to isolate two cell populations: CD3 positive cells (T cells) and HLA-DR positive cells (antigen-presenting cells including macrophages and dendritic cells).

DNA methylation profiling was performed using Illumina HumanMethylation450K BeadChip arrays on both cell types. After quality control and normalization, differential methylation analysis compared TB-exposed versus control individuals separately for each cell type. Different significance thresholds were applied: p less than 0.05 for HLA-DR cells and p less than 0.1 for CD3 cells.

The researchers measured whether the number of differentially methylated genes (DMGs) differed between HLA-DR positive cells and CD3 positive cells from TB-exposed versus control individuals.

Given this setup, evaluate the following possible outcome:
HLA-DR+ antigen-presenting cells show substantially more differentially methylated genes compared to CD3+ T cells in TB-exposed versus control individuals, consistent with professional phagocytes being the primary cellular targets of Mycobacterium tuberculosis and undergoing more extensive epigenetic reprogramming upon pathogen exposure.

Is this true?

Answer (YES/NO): YES